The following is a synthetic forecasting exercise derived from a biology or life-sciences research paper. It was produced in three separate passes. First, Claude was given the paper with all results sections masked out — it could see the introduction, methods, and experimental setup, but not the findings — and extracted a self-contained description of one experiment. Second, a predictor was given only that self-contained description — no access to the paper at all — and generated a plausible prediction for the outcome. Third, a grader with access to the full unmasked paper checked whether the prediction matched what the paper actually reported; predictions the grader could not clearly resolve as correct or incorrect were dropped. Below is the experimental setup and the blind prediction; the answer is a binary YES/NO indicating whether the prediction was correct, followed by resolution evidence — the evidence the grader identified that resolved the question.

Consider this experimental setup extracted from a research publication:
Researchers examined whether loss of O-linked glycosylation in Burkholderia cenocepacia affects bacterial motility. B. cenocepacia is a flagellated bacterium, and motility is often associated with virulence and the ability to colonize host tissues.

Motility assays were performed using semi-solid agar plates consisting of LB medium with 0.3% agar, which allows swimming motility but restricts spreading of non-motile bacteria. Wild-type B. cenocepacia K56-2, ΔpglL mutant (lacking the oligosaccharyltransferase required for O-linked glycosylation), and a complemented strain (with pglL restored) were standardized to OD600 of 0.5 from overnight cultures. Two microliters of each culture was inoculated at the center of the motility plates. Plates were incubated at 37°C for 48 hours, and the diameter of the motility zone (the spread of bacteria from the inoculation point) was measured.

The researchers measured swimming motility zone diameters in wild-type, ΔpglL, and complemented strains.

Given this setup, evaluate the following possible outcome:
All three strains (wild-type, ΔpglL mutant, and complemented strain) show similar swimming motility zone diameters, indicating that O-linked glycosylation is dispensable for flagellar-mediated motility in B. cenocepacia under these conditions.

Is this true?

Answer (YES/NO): NO